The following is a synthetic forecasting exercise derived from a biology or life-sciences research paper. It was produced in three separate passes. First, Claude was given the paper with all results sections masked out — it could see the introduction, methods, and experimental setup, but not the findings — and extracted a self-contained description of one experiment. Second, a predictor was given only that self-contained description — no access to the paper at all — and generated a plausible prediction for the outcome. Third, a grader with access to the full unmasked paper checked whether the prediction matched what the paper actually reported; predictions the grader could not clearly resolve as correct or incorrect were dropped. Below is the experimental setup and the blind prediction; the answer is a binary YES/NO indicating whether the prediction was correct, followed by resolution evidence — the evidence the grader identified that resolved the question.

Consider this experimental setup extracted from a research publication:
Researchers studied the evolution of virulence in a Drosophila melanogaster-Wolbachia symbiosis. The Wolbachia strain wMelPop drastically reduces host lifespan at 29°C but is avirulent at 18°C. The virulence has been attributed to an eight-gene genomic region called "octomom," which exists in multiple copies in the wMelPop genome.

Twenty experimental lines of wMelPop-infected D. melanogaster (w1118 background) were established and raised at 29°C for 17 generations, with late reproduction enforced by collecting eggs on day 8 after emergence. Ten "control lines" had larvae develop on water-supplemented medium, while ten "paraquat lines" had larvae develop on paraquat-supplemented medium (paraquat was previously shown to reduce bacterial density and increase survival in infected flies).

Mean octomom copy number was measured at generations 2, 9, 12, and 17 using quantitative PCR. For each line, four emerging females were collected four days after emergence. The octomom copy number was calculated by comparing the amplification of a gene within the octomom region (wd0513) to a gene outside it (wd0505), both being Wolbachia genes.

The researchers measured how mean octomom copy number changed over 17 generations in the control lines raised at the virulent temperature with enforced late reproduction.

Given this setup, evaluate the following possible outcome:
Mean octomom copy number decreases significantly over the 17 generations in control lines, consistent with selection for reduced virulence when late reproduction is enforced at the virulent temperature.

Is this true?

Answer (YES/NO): NO